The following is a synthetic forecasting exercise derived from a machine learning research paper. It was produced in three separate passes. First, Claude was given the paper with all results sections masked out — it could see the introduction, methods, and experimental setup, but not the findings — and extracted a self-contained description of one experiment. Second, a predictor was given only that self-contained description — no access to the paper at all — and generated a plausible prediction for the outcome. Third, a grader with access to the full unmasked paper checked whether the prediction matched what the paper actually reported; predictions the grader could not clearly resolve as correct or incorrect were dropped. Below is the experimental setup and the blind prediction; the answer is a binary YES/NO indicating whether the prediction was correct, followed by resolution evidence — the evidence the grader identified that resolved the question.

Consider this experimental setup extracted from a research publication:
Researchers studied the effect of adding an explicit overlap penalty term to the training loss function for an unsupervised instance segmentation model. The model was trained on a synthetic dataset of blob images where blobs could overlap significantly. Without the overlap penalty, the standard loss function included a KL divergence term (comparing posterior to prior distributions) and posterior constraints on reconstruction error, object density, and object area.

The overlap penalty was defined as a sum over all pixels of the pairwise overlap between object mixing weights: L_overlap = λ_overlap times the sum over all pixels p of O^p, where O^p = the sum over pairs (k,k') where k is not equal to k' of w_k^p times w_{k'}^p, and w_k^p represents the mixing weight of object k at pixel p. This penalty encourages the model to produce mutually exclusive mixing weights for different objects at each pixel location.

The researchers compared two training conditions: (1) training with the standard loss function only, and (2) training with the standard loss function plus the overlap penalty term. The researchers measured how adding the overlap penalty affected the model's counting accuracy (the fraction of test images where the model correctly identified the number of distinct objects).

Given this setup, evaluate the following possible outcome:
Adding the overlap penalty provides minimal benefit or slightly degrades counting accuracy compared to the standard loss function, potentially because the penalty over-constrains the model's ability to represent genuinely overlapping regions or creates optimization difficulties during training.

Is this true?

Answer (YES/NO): NO